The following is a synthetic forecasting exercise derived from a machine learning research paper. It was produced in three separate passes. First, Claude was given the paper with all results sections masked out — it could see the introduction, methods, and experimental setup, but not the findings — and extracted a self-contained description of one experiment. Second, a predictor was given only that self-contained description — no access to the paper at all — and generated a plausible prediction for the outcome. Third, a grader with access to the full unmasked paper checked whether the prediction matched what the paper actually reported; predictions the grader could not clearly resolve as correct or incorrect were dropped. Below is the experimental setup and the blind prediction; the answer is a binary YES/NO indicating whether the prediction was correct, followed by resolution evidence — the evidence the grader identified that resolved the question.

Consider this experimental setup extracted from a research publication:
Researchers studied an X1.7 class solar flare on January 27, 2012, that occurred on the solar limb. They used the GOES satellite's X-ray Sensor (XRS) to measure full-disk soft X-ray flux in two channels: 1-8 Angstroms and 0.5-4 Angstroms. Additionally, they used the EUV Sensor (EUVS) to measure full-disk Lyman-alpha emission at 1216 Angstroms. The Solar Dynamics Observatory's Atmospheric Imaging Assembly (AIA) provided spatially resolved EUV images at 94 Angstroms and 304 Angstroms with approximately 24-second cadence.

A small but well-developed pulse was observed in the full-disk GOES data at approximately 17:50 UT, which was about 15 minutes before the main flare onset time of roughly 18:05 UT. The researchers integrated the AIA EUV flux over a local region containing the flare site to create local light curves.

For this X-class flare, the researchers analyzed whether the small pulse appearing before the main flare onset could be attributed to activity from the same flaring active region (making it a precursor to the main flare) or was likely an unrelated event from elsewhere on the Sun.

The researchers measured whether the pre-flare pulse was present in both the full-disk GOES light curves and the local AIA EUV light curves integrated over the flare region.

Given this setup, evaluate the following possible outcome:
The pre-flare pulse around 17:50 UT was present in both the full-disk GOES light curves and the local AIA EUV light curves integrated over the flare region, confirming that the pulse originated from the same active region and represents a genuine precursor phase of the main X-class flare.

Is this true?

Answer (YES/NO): YES